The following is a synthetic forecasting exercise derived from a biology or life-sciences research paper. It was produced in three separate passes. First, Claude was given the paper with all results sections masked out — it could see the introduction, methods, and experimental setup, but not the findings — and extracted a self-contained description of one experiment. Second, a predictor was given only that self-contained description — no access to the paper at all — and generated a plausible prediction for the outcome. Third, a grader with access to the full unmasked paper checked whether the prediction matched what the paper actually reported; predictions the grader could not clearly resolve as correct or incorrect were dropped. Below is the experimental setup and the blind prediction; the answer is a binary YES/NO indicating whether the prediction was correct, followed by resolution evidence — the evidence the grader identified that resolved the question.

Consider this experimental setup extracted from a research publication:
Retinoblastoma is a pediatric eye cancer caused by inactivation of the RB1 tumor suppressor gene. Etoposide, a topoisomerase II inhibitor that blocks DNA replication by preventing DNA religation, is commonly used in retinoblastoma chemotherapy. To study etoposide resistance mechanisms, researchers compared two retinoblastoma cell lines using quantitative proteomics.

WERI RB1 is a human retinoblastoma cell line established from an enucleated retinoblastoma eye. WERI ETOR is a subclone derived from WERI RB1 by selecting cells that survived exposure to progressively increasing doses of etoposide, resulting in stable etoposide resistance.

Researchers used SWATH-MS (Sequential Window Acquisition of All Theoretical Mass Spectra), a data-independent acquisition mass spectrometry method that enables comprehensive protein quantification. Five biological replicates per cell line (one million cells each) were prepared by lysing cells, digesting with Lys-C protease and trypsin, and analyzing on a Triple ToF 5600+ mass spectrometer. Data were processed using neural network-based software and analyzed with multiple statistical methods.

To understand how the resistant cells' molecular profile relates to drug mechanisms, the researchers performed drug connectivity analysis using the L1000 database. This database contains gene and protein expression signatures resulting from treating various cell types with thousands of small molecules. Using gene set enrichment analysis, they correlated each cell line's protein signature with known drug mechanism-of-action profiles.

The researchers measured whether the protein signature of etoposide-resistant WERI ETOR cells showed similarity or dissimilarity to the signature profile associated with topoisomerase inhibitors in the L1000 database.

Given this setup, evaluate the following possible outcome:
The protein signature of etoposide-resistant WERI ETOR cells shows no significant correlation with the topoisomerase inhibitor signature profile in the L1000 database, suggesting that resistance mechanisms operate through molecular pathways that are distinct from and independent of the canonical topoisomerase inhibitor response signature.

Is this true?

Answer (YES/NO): NO